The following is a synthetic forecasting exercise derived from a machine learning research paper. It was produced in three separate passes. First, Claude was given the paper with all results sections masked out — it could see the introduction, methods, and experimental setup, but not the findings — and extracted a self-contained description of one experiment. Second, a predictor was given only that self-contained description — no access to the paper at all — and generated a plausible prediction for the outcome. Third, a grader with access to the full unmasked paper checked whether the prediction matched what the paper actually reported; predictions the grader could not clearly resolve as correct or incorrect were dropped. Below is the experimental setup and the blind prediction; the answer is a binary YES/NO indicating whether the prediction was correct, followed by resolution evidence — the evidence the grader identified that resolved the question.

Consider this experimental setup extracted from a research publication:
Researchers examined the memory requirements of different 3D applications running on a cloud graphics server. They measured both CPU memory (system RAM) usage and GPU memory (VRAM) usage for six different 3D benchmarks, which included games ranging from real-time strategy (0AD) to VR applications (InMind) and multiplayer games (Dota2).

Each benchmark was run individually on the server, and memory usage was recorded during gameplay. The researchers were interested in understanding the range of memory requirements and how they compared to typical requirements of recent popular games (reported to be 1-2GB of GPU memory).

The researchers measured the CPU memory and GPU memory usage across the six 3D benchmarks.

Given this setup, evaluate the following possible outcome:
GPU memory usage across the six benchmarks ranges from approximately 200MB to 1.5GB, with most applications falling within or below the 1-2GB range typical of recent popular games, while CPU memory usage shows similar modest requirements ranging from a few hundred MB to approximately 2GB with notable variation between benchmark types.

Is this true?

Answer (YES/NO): NO